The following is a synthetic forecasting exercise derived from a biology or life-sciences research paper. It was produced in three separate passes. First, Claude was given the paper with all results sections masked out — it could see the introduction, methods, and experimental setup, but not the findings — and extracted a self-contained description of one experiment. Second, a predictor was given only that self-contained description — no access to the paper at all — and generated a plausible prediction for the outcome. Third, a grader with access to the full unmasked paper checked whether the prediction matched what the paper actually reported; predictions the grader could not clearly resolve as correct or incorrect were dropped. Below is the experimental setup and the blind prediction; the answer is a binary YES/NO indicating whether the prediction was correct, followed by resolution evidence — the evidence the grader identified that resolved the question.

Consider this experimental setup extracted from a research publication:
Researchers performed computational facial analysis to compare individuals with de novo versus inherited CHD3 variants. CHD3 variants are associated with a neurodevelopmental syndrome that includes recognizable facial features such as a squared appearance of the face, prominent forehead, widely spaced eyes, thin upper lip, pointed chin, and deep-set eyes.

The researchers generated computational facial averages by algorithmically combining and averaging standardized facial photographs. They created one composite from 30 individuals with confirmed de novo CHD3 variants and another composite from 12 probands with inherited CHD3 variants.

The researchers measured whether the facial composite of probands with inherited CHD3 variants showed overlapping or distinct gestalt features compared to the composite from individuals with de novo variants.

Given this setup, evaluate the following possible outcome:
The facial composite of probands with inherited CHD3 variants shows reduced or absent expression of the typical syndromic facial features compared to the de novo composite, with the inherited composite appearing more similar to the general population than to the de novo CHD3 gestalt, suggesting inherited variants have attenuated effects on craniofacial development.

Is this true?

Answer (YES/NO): NO